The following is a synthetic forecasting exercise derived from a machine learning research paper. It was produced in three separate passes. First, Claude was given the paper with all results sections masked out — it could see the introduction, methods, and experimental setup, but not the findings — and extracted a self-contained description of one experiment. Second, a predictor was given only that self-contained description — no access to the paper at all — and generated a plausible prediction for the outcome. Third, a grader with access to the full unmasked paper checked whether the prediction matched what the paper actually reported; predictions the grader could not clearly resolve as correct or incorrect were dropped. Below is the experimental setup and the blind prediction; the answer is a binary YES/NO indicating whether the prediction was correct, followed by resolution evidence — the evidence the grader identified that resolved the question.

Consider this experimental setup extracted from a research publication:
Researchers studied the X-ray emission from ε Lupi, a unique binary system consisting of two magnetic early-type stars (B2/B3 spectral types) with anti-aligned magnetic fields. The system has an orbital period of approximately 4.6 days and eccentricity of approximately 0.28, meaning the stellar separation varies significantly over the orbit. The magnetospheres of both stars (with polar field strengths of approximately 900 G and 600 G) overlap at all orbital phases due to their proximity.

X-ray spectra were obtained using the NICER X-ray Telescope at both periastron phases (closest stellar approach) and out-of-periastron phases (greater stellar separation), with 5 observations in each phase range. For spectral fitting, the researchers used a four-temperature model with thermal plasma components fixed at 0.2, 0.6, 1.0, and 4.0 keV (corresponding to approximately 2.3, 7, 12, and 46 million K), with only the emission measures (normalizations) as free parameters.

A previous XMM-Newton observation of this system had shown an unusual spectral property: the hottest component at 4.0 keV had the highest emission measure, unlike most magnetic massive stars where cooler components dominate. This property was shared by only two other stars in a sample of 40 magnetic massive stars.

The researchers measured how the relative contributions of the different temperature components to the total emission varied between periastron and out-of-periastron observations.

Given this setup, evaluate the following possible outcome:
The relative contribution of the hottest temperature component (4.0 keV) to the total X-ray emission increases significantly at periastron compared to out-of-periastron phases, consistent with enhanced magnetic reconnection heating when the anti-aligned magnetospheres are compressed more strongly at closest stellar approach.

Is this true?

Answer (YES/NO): YES